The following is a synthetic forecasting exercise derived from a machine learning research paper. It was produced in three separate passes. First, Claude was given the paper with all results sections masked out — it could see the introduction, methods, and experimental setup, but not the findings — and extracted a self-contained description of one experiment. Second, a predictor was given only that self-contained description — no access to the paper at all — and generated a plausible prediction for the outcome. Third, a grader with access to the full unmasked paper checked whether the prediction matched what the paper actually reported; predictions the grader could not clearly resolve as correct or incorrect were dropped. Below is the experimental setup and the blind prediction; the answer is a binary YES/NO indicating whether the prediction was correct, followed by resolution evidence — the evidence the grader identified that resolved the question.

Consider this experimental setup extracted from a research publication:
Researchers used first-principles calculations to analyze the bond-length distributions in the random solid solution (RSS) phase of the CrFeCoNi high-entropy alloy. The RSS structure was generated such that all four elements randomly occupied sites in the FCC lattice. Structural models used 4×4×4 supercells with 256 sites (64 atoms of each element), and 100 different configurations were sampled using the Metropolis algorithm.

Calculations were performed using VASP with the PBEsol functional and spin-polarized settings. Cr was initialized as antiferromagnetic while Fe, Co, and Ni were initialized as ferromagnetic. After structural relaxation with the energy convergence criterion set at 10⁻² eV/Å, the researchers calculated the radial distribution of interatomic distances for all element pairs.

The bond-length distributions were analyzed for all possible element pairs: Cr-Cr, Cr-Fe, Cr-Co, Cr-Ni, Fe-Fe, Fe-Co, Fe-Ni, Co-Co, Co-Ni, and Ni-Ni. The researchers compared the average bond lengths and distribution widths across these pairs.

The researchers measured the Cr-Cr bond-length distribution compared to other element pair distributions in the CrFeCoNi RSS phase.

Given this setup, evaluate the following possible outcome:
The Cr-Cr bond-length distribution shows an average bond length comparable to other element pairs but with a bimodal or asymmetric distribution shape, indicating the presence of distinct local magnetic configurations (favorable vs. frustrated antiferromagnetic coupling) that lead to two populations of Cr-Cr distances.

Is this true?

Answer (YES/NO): NO